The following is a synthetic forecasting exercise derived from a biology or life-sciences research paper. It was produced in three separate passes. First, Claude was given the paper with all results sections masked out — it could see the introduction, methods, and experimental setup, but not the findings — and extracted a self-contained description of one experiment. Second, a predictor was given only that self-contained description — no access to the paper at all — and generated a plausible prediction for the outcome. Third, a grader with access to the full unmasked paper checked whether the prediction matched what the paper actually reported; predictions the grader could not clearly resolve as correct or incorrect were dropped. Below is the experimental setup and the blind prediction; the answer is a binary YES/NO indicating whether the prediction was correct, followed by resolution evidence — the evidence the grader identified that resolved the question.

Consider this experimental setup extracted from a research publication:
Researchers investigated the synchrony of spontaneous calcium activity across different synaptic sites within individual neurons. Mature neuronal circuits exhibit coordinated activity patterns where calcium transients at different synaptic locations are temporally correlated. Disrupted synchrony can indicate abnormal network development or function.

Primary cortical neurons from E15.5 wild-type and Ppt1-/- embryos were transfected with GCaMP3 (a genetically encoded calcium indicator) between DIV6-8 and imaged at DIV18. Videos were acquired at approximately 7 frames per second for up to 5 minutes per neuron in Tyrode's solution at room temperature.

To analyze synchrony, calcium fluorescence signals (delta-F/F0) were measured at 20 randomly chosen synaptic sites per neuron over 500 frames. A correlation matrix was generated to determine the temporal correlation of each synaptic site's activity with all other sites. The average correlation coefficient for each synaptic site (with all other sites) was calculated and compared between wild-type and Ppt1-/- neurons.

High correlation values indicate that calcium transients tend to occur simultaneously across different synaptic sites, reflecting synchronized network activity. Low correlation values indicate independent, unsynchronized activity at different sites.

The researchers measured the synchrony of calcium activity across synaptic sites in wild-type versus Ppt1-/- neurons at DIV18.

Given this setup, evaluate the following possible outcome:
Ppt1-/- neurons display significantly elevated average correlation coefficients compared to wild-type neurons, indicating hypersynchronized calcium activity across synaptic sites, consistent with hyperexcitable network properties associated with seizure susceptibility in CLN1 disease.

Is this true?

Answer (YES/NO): YES